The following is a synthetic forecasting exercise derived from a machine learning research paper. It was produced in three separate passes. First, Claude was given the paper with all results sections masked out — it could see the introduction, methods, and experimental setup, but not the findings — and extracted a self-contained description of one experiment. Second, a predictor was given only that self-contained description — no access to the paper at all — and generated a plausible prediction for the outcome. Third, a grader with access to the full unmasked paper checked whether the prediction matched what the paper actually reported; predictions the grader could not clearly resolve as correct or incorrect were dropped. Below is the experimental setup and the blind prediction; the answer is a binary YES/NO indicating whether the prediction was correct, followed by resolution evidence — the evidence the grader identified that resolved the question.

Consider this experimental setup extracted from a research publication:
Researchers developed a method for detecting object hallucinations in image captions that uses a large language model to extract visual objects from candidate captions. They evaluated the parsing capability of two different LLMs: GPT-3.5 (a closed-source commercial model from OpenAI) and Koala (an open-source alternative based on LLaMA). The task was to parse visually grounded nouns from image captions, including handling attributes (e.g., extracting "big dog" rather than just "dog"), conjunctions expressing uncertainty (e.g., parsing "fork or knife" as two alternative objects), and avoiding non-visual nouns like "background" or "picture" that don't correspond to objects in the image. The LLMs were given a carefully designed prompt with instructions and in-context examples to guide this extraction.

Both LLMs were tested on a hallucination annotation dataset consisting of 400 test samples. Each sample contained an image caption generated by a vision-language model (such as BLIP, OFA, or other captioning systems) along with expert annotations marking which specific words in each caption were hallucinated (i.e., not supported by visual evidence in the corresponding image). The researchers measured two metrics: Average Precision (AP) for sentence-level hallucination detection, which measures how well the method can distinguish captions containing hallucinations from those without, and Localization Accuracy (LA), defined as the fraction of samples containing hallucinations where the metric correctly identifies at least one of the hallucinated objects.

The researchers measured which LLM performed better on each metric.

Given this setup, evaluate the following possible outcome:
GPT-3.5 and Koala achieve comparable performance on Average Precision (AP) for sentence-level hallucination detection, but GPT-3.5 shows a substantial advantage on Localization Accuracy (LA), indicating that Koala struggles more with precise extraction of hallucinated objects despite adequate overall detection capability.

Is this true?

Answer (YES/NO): NO